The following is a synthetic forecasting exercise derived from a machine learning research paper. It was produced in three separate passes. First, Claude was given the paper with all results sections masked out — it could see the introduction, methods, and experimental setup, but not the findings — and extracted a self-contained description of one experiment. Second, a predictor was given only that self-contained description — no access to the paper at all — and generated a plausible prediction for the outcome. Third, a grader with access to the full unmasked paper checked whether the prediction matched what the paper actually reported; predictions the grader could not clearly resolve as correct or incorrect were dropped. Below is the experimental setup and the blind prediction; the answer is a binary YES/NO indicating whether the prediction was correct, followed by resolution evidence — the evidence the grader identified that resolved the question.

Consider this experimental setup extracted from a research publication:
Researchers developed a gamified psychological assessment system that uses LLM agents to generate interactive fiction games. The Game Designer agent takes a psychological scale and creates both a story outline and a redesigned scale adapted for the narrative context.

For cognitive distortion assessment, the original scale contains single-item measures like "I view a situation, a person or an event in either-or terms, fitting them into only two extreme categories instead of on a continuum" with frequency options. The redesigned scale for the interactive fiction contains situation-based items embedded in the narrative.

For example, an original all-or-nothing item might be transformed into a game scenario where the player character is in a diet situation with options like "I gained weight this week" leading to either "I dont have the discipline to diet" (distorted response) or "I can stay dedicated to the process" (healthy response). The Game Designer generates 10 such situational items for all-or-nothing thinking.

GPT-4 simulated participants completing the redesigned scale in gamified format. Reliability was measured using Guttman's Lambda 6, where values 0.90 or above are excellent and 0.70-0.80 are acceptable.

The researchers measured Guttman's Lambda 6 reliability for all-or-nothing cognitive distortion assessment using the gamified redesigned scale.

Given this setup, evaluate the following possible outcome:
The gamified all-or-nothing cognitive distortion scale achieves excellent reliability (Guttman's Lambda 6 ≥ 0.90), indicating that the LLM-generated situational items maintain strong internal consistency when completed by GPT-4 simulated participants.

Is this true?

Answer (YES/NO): YES